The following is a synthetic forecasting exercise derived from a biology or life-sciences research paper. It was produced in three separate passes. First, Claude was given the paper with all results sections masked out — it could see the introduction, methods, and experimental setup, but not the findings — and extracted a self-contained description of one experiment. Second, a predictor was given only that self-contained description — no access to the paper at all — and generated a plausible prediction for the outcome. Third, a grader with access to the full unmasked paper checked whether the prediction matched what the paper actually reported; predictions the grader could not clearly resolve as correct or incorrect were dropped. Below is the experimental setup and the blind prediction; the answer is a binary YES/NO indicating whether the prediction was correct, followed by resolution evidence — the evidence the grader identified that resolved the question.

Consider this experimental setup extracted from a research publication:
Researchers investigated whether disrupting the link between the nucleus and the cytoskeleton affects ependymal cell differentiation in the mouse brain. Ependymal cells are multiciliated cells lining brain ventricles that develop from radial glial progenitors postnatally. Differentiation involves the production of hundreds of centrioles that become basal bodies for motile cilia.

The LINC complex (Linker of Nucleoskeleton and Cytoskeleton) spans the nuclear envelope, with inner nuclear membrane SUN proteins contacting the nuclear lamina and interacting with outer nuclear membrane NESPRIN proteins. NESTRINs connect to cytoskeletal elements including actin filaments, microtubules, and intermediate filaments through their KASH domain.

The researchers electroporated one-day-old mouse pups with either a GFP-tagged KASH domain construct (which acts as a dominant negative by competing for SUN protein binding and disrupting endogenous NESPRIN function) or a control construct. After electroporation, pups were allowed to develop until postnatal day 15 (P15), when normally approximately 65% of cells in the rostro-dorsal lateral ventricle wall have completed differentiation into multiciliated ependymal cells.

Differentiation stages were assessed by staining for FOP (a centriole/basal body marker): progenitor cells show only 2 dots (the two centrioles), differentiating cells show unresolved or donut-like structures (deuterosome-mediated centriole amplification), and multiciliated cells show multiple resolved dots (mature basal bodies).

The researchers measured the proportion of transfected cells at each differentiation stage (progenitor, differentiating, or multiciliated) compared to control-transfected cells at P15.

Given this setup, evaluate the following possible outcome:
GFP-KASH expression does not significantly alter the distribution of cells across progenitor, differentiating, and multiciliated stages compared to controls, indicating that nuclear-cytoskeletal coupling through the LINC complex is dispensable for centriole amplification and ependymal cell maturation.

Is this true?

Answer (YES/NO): NO